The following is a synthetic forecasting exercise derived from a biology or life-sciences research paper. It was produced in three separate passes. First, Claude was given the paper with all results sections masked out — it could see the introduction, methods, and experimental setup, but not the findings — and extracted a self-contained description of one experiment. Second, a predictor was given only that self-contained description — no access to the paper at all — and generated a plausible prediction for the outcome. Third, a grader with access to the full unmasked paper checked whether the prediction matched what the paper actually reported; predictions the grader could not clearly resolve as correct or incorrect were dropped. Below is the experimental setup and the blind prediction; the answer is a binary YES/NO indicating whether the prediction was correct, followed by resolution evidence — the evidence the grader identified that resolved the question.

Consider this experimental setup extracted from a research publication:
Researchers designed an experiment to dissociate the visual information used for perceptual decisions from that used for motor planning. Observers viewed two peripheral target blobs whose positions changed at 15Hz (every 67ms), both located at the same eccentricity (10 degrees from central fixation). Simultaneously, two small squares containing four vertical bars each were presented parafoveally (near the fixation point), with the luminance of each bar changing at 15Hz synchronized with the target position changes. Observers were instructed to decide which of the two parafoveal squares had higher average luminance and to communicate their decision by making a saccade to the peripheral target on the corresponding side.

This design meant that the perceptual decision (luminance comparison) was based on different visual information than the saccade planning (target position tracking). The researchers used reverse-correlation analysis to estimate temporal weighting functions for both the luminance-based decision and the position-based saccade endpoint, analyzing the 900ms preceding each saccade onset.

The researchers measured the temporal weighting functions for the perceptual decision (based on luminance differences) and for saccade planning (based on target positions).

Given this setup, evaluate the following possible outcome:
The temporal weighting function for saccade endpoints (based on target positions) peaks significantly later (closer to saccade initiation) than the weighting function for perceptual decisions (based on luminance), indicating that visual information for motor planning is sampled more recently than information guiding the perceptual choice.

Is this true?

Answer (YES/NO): YES